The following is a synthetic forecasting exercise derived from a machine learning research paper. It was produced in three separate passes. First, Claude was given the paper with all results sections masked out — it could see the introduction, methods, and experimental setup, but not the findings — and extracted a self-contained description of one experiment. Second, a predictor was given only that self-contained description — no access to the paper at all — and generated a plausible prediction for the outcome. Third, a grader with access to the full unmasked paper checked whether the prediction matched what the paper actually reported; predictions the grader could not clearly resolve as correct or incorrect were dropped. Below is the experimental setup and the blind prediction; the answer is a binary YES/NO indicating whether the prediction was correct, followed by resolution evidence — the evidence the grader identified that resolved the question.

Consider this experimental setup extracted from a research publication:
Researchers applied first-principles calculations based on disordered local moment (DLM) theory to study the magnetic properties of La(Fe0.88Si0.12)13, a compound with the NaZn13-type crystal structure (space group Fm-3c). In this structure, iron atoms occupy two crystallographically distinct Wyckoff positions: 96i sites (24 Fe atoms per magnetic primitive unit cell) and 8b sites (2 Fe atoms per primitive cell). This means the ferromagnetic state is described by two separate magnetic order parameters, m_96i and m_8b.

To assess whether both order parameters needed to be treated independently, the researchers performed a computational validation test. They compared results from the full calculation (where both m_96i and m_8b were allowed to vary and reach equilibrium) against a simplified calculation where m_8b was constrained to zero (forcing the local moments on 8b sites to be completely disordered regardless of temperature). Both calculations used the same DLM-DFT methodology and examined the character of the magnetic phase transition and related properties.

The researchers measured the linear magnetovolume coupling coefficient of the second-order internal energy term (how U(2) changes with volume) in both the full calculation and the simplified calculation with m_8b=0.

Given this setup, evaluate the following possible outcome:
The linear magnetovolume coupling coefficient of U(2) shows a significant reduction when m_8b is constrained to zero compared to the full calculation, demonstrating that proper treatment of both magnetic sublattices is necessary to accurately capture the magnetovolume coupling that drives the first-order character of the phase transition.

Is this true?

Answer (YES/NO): NO